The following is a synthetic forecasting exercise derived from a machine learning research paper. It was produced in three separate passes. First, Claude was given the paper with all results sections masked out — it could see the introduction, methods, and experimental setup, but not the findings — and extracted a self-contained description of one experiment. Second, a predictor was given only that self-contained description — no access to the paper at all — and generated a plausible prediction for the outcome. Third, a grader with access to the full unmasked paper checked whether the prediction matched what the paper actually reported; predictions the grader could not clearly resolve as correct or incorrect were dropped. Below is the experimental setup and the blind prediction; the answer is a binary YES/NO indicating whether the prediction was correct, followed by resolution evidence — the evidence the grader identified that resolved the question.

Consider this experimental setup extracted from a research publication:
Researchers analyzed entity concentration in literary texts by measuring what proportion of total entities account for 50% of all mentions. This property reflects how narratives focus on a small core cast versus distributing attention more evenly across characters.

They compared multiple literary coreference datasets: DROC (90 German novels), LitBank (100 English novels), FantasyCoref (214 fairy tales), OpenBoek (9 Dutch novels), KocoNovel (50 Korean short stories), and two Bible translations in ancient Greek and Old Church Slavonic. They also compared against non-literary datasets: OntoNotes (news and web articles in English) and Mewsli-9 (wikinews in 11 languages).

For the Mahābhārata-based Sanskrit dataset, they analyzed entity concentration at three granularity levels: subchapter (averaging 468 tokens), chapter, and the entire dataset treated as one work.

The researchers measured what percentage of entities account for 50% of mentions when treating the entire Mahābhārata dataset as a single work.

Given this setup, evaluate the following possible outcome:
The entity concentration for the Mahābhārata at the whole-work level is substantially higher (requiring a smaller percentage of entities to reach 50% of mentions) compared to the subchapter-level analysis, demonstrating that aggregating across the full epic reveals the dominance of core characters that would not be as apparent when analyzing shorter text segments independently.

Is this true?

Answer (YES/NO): YES